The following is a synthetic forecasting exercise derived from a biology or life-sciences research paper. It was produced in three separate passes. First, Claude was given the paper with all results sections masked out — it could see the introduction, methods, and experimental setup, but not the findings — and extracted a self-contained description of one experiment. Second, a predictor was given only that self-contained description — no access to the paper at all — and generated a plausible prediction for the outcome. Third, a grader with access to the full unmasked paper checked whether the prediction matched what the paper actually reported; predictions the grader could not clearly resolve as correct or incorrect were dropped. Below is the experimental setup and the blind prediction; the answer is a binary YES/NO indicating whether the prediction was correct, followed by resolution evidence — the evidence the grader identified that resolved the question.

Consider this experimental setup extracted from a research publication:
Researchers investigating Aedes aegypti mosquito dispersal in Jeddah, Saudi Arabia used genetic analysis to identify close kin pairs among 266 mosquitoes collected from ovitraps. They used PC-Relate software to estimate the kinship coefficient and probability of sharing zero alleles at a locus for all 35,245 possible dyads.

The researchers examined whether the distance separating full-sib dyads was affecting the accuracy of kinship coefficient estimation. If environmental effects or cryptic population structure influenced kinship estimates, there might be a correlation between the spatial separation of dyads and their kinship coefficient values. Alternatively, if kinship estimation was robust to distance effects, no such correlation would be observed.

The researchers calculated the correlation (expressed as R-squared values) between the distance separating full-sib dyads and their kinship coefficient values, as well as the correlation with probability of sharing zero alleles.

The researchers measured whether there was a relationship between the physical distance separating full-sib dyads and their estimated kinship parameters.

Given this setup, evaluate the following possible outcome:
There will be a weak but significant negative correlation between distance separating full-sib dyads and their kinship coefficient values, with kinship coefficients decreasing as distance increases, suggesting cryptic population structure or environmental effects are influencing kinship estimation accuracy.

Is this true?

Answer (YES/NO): NO